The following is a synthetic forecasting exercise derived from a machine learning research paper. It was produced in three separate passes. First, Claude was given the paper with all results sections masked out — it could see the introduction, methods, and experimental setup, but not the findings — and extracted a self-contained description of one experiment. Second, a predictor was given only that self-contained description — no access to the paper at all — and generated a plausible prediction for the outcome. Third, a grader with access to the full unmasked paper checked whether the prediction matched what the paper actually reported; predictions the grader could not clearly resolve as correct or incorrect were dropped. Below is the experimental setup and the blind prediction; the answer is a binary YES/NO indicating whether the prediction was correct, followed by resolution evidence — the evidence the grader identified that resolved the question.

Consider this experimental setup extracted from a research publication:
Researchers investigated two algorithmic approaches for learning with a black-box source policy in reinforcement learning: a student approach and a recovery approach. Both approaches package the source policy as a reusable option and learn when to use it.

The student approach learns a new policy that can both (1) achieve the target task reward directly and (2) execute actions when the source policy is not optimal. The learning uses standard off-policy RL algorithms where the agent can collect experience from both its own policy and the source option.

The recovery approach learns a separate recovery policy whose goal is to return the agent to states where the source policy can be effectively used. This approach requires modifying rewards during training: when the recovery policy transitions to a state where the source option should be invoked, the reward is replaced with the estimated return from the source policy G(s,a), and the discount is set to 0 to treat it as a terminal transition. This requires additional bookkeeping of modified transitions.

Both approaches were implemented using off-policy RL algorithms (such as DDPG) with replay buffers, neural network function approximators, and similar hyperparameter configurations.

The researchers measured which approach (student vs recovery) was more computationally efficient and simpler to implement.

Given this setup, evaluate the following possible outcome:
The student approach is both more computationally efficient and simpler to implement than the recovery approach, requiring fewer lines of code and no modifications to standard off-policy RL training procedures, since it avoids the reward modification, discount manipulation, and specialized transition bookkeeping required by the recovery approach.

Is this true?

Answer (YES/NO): YES